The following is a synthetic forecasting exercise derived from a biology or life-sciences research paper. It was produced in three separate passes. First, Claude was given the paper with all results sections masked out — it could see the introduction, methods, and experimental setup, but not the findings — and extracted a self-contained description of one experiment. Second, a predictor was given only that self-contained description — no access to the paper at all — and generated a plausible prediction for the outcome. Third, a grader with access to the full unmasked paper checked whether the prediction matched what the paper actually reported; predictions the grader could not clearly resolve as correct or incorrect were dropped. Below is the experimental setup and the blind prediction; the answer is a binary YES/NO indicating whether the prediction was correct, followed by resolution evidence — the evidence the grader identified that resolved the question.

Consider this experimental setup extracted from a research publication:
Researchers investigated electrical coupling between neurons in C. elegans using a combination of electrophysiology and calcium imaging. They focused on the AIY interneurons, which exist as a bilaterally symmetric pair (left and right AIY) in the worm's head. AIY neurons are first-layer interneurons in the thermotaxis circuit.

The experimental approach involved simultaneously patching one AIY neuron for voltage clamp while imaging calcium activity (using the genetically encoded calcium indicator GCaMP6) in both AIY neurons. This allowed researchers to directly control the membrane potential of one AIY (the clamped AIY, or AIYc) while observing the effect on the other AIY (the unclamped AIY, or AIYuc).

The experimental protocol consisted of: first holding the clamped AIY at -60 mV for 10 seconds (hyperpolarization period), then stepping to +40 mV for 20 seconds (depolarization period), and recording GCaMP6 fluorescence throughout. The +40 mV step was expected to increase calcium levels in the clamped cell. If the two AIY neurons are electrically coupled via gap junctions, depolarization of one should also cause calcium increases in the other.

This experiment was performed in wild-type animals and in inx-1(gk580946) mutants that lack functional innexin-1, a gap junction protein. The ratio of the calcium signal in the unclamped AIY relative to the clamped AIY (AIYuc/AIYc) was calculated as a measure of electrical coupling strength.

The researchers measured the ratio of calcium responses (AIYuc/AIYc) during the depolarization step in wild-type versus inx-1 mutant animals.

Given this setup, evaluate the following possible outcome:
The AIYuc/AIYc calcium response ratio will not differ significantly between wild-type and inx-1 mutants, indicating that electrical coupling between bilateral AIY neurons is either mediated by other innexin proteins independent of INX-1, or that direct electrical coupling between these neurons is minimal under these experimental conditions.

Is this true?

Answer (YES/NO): NO